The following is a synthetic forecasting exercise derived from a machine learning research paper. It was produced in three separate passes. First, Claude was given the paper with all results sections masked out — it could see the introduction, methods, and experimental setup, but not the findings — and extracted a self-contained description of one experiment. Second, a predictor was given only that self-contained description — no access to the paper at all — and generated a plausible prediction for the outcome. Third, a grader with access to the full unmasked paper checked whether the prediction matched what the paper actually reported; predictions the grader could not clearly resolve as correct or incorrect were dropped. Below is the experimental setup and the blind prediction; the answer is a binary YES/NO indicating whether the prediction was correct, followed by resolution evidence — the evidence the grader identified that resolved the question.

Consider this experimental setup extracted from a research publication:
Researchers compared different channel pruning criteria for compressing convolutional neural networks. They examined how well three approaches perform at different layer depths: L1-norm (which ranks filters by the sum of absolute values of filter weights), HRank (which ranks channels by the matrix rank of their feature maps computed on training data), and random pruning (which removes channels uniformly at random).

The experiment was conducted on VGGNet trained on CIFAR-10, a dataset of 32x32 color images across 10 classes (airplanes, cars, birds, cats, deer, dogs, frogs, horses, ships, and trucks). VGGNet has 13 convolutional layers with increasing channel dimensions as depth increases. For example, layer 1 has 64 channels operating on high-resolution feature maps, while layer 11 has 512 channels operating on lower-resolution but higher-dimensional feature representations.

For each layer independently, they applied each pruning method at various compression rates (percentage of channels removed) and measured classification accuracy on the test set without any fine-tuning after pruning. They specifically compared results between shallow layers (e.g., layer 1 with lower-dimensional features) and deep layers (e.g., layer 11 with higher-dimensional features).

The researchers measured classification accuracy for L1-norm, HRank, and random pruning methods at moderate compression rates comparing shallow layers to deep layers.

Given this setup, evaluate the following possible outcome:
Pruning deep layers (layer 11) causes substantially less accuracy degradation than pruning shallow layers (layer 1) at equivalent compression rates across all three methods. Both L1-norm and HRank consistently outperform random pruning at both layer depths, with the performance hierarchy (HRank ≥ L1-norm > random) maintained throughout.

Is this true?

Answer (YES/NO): NO